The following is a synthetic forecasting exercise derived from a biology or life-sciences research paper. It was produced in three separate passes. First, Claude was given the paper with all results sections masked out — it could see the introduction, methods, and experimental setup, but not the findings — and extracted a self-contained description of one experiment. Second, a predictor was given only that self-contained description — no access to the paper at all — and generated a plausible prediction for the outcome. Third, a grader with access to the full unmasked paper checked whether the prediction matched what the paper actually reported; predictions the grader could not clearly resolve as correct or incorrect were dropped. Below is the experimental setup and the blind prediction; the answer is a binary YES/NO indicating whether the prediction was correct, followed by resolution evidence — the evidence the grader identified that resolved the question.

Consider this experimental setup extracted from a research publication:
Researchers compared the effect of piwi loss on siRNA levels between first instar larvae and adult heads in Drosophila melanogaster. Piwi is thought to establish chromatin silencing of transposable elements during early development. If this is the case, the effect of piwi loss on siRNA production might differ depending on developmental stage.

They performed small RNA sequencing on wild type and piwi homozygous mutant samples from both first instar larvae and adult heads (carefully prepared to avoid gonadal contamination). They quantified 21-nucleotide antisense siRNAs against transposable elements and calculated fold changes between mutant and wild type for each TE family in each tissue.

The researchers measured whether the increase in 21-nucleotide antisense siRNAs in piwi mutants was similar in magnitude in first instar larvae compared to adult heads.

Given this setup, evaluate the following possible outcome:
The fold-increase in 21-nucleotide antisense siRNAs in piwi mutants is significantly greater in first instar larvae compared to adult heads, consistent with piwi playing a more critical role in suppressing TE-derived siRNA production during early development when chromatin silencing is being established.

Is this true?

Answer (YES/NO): NO